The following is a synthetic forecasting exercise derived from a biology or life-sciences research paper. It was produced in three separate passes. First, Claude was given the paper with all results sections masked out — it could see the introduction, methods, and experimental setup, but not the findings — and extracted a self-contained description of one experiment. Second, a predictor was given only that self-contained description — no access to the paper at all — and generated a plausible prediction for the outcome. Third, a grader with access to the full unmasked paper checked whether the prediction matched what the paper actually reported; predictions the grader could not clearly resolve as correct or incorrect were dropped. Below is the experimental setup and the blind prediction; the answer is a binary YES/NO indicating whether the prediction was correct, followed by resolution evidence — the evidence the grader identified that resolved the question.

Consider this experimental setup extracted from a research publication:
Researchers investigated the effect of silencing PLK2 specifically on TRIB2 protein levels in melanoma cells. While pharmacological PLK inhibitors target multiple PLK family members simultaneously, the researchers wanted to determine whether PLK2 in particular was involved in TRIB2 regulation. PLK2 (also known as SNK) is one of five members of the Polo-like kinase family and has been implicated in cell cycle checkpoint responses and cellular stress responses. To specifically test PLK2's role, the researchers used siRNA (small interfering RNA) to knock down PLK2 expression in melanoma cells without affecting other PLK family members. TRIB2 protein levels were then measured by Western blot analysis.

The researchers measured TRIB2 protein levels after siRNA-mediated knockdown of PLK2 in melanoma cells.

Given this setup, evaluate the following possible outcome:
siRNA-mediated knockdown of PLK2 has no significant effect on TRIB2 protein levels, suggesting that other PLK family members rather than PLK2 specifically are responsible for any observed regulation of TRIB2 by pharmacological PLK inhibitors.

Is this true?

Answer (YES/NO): NO